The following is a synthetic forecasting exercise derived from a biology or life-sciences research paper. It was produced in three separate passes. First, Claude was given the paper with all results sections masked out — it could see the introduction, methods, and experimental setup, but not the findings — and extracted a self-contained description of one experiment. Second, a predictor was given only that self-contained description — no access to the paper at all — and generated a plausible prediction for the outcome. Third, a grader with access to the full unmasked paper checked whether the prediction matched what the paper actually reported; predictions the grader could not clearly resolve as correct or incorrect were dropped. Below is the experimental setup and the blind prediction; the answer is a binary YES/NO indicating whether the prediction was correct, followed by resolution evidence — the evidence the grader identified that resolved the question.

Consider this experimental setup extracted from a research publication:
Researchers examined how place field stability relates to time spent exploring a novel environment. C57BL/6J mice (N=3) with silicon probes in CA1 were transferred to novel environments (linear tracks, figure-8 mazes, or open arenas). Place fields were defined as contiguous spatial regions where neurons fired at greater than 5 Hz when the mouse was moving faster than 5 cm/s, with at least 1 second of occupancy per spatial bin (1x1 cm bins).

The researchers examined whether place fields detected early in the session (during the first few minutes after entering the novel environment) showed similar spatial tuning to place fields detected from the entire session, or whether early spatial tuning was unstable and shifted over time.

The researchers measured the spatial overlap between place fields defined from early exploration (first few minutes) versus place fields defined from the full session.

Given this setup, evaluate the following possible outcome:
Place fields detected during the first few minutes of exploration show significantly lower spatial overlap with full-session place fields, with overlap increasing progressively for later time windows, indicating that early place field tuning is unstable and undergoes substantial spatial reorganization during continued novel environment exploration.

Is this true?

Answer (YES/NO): YES